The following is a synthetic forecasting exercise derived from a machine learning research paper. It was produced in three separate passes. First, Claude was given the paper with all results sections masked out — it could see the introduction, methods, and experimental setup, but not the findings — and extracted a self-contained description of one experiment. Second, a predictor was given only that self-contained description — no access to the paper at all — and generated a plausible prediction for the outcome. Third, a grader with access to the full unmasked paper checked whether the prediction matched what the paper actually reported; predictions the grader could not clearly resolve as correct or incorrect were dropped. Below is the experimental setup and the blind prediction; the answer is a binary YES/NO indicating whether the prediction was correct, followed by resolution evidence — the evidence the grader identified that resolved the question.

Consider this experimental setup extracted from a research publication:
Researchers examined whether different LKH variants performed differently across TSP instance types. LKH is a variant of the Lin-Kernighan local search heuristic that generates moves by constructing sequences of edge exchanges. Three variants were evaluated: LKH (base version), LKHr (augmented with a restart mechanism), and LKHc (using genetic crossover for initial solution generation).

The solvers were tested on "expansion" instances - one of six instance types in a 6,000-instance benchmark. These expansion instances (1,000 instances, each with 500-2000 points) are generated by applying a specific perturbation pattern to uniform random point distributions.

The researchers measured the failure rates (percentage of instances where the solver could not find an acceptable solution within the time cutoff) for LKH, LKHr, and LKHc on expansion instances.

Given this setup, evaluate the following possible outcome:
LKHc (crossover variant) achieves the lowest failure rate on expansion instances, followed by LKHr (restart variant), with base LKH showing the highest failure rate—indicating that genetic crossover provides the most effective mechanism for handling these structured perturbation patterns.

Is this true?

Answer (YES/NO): NO